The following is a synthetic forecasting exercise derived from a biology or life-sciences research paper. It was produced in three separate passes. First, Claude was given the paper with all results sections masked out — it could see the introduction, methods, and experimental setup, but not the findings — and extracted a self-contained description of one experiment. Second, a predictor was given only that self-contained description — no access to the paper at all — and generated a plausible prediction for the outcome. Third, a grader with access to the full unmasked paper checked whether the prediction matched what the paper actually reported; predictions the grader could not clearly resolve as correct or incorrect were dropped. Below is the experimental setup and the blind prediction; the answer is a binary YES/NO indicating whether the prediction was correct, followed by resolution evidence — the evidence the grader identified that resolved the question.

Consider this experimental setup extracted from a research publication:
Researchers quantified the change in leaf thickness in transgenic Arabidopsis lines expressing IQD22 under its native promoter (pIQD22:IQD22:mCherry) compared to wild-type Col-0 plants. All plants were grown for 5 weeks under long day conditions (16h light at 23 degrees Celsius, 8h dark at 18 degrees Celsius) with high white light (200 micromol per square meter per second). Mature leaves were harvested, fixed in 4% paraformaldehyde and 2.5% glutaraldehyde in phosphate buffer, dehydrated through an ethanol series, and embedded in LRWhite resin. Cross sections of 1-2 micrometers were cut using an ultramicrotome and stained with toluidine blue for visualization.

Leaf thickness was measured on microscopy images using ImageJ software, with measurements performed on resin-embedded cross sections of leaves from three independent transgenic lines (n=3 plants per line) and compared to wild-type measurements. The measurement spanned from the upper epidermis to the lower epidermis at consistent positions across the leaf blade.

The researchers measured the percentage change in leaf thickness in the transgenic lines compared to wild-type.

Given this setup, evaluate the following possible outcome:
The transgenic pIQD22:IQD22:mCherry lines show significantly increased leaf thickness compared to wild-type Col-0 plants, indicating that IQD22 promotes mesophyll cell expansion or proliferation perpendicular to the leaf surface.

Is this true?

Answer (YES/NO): YES